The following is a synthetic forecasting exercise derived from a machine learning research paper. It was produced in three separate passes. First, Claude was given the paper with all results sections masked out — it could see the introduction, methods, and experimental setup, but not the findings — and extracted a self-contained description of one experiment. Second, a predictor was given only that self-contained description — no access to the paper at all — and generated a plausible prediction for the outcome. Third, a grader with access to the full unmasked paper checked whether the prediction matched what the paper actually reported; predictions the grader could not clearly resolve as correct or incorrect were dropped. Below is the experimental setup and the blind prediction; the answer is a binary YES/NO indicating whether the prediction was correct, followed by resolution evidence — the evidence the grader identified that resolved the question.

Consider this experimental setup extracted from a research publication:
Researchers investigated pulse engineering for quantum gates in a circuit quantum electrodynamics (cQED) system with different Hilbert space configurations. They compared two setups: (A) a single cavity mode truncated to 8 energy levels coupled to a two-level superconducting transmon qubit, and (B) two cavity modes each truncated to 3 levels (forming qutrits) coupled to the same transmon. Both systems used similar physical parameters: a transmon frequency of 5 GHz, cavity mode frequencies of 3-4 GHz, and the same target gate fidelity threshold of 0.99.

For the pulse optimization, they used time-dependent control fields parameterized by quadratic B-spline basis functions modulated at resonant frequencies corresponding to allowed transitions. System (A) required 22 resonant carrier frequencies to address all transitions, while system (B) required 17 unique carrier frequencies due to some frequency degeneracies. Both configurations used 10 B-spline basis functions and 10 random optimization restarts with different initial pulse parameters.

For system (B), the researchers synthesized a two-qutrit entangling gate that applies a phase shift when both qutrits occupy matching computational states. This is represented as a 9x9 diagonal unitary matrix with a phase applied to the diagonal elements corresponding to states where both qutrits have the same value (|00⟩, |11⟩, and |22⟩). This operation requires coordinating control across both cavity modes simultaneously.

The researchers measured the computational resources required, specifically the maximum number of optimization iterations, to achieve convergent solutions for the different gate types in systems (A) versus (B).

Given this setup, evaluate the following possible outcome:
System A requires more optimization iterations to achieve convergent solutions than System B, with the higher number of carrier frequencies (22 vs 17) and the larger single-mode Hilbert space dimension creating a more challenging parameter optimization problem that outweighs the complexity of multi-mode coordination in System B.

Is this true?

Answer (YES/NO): NO